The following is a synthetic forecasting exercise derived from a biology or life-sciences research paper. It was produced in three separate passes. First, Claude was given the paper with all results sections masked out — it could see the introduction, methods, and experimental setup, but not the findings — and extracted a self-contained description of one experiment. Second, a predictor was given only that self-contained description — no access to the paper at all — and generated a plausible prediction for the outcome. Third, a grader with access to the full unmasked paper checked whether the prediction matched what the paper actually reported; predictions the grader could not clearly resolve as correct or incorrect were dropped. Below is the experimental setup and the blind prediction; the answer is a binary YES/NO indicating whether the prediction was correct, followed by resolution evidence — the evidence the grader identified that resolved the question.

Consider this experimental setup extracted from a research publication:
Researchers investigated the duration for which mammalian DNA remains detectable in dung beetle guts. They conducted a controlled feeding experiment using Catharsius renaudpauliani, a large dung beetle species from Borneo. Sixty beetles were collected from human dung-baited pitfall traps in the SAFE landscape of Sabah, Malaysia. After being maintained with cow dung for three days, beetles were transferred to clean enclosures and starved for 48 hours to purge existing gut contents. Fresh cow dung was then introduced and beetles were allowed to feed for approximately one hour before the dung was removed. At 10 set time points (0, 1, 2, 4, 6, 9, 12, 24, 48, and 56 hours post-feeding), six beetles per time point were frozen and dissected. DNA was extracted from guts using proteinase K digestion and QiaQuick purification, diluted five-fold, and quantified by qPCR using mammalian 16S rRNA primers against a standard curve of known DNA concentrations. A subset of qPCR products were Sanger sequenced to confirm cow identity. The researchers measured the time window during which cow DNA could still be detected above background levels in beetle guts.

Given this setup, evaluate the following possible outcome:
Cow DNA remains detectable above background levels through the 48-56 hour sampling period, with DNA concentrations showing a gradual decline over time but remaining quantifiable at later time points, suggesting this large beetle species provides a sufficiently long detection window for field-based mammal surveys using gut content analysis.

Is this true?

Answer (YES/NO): NO